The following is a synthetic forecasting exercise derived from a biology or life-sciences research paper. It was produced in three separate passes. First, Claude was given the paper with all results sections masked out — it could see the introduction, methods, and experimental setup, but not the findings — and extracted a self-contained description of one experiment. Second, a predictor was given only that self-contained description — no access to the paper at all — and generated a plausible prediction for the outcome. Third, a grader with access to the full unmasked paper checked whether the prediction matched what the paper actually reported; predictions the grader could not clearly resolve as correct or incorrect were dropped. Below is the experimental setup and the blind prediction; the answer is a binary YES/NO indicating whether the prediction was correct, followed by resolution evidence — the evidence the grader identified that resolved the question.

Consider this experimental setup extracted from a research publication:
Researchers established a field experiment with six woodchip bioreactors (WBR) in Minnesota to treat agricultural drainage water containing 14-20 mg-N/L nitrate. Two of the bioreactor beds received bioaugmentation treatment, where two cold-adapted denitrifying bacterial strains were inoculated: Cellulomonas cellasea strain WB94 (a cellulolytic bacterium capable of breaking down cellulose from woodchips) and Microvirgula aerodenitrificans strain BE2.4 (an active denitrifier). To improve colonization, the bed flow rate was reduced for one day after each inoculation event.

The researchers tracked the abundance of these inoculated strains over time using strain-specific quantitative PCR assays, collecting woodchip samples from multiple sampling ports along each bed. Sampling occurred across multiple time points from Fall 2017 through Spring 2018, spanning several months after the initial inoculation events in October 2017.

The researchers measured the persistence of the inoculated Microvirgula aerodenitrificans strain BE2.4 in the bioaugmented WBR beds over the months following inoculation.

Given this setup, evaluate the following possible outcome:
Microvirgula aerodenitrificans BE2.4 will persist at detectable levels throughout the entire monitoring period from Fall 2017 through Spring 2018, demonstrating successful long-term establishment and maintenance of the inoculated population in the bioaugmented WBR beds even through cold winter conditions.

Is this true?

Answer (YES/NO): NO